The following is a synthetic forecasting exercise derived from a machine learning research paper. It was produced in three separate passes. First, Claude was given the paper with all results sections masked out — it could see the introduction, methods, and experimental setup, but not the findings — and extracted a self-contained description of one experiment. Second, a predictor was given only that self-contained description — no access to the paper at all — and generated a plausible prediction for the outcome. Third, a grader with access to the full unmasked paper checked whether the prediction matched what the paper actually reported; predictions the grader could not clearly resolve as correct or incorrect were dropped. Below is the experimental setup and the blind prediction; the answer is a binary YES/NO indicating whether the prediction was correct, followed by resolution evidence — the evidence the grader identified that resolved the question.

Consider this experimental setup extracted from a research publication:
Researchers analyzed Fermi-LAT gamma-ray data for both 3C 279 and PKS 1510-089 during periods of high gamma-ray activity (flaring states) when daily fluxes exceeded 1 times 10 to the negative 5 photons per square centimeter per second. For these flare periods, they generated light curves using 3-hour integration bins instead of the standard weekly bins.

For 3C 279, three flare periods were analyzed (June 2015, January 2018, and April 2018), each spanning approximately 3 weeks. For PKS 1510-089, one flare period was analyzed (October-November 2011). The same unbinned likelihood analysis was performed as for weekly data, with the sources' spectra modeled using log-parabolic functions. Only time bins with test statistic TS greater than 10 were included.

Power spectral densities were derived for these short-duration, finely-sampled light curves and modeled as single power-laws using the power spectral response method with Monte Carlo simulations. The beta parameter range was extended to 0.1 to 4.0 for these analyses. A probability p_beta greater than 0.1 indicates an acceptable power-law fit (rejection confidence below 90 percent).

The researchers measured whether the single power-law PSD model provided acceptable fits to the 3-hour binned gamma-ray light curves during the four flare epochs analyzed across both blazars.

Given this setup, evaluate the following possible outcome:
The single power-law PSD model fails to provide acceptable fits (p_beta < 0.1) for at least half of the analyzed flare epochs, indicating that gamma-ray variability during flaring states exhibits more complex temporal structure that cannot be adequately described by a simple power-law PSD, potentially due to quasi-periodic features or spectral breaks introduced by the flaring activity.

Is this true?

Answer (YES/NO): NO